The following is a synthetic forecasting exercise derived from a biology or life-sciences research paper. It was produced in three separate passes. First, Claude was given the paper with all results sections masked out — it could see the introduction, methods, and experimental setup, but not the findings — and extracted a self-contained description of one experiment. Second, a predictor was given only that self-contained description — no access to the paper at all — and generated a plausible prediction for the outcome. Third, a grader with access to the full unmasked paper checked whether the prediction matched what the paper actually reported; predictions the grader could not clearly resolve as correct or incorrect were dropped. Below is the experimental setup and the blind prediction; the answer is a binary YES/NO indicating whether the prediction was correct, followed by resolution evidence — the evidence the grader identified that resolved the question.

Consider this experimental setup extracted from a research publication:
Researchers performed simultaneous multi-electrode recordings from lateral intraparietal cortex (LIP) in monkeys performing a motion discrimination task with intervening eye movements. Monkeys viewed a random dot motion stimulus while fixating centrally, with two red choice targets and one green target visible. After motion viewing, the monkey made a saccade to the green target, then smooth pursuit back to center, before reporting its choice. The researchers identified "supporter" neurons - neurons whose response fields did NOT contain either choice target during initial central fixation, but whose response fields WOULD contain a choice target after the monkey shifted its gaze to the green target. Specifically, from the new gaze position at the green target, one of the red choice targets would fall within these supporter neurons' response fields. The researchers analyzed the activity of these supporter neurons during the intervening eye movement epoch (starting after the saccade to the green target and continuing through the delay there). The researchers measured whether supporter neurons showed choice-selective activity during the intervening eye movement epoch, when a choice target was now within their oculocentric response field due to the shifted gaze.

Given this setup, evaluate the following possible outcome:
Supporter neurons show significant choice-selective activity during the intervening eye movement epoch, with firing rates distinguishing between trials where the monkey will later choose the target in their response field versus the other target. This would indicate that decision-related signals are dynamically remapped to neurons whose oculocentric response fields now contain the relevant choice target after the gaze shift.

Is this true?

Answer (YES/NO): YES